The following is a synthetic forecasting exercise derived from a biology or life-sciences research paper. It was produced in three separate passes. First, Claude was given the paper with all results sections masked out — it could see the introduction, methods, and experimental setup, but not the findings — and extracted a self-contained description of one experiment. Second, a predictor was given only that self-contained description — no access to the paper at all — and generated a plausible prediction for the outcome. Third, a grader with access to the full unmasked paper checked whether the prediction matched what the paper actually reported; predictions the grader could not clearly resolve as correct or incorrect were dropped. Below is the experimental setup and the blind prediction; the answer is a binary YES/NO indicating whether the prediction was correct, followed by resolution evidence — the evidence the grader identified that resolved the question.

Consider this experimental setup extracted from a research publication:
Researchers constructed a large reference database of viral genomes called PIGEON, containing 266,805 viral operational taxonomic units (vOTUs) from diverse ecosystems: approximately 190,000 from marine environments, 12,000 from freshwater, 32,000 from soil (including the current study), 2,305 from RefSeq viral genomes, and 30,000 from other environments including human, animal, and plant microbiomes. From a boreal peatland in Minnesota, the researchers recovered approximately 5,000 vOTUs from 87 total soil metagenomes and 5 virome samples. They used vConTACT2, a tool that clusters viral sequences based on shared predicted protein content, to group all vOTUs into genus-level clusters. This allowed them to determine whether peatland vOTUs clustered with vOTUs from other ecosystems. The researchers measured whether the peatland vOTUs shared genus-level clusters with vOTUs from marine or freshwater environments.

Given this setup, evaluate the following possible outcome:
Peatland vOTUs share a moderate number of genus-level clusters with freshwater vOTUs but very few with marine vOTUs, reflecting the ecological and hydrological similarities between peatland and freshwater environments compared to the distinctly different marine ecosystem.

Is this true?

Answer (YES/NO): NO